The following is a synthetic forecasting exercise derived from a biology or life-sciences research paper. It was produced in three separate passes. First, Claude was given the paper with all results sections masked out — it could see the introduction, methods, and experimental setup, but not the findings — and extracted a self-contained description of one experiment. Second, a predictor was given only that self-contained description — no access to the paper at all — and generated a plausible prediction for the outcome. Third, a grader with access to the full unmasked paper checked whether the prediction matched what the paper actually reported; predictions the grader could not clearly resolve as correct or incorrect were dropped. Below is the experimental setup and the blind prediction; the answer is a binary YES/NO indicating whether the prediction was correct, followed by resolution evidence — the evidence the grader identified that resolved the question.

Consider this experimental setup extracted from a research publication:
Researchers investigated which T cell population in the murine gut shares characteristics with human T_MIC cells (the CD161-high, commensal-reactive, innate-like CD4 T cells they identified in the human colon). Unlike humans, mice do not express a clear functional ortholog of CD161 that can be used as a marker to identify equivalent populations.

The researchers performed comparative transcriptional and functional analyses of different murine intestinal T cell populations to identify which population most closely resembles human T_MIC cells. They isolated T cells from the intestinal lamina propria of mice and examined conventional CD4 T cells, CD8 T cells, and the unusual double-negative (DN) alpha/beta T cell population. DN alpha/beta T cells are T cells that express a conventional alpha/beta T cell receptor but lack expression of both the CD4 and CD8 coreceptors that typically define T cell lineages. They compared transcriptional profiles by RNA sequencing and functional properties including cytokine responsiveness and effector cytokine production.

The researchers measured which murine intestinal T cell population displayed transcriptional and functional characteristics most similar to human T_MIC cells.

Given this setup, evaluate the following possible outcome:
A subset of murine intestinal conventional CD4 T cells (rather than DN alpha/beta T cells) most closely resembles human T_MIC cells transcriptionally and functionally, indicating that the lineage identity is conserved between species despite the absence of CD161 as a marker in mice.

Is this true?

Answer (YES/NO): NO